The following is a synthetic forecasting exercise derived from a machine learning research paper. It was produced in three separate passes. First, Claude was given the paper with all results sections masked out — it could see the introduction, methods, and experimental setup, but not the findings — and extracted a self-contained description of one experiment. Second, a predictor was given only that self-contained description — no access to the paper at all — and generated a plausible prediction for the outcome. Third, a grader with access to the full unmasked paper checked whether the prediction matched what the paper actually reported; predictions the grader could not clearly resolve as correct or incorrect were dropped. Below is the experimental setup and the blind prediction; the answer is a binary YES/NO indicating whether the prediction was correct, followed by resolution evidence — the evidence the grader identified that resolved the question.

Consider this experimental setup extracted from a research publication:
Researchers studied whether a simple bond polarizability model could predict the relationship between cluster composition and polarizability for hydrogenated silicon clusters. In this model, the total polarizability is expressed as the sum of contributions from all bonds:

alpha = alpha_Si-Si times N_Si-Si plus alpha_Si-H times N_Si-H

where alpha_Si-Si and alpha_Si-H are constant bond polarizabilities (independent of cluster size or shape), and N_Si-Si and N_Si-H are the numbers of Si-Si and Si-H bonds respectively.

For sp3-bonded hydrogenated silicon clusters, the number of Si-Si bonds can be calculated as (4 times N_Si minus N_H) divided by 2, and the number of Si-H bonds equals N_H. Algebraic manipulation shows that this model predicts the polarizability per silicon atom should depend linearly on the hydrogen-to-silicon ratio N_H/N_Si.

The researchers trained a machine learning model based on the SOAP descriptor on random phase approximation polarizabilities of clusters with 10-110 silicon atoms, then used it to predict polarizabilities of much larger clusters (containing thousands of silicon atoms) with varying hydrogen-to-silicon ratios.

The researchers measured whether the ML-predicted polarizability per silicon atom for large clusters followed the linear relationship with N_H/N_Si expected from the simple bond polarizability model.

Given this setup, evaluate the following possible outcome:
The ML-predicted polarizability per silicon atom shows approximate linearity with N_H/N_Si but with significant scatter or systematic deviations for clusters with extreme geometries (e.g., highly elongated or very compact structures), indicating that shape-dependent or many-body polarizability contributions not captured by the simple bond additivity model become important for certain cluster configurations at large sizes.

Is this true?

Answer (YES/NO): NO